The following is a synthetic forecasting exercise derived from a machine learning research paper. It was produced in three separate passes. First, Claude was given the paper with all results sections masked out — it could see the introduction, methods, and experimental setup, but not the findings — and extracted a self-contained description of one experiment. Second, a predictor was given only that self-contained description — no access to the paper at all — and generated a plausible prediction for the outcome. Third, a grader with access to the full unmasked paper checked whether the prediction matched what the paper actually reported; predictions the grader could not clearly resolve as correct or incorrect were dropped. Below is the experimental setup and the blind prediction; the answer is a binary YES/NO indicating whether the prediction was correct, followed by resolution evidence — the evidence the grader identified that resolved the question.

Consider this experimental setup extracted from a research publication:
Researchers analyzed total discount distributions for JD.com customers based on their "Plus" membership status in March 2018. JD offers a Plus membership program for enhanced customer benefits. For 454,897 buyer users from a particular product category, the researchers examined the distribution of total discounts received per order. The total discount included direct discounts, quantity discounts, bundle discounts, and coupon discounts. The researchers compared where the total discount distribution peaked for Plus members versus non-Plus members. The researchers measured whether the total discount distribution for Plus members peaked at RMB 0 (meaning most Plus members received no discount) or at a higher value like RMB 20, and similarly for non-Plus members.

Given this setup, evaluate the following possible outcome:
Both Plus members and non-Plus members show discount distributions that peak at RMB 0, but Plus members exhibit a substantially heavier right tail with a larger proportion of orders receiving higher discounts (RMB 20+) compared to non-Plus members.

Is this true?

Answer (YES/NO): NO